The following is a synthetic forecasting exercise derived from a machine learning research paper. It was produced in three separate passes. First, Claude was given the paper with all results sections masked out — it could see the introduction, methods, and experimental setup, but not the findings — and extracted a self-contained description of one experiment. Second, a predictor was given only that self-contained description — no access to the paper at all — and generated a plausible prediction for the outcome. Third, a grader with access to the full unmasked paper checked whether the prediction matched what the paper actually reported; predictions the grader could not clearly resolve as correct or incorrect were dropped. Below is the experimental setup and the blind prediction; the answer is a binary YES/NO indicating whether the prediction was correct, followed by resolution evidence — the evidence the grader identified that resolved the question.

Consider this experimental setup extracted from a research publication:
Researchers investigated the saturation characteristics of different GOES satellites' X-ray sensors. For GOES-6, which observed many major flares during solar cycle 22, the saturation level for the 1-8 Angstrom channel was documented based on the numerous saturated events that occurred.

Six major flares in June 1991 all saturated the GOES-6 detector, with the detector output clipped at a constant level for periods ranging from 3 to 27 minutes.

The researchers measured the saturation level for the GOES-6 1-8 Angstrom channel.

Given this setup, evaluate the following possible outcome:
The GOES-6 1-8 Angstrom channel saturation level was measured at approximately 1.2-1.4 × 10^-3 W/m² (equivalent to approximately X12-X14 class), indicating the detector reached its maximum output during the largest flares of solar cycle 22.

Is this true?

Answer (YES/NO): NO